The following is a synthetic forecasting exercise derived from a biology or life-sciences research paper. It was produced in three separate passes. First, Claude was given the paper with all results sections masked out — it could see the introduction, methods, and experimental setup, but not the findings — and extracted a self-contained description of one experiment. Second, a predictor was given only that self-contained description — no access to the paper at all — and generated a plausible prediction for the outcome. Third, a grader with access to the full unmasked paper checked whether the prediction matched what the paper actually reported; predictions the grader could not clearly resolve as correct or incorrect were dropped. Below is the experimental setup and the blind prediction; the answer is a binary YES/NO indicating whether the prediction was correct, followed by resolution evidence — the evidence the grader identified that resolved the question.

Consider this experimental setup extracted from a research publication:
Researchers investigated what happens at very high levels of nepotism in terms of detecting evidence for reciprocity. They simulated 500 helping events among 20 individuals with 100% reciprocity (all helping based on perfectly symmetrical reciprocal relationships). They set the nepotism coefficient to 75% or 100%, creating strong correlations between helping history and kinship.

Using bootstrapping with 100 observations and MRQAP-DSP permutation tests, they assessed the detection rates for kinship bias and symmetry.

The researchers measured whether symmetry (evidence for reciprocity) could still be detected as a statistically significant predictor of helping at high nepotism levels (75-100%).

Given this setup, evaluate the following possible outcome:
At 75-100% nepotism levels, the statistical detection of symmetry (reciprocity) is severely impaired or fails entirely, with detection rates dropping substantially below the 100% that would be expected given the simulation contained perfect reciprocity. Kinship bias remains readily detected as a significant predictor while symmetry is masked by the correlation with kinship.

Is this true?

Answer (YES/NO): YES